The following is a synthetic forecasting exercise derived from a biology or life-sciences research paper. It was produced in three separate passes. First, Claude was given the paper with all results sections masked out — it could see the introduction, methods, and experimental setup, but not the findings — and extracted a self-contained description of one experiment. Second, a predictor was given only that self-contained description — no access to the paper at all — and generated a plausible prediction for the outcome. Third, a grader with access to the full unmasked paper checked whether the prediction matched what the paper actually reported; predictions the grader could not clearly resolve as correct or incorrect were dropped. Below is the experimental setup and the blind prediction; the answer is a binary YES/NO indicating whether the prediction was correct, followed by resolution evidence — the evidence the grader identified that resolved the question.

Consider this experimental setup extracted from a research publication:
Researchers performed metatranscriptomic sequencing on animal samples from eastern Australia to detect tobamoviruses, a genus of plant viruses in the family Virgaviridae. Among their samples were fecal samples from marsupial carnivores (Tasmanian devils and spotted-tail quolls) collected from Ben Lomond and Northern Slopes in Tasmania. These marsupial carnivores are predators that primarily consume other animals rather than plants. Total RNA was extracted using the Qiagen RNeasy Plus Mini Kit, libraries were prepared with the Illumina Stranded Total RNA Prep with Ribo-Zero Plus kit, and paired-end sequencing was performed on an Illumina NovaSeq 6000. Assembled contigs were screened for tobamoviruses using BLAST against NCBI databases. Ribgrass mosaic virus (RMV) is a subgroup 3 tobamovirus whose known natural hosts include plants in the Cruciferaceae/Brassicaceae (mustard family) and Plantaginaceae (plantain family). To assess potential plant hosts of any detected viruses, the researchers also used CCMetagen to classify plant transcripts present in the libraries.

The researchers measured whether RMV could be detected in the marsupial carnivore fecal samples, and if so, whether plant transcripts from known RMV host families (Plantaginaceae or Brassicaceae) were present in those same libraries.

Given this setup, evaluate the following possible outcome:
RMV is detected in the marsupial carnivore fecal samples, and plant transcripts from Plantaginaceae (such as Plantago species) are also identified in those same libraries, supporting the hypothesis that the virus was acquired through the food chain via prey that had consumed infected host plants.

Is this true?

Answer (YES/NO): NO